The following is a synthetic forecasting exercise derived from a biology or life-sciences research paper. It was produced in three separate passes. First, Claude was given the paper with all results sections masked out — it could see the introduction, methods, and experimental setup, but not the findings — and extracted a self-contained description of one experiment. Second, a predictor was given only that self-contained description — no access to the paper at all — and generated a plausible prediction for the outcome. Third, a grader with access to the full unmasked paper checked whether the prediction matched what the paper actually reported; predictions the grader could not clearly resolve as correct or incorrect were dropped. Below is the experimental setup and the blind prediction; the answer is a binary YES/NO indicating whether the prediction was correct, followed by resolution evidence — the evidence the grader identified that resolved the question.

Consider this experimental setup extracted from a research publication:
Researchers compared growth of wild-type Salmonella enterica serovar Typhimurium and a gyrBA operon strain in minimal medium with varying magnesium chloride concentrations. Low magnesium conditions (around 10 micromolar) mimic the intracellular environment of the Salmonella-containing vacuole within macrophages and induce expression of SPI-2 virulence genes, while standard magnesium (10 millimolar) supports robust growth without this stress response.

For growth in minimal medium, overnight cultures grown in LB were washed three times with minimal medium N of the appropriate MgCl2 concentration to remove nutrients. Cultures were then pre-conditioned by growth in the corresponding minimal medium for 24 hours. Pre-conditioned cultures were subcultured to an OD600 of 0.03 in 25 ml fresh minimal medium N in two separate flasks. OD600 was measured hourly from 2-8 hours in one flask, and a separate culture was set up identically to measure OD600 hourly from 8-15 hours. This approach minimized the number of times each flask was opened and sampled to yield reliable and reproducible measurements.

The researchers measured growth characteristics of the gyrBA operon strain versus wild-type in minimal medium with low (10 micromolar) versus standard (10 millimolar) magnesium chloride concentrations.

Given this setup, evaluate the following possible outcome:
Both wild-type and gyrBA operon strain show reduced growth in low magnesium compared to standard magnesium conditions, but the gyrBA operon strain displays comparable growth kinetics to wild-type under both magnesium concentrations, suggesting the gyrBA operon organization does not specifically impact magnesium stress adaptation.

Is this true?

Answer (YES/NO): YES